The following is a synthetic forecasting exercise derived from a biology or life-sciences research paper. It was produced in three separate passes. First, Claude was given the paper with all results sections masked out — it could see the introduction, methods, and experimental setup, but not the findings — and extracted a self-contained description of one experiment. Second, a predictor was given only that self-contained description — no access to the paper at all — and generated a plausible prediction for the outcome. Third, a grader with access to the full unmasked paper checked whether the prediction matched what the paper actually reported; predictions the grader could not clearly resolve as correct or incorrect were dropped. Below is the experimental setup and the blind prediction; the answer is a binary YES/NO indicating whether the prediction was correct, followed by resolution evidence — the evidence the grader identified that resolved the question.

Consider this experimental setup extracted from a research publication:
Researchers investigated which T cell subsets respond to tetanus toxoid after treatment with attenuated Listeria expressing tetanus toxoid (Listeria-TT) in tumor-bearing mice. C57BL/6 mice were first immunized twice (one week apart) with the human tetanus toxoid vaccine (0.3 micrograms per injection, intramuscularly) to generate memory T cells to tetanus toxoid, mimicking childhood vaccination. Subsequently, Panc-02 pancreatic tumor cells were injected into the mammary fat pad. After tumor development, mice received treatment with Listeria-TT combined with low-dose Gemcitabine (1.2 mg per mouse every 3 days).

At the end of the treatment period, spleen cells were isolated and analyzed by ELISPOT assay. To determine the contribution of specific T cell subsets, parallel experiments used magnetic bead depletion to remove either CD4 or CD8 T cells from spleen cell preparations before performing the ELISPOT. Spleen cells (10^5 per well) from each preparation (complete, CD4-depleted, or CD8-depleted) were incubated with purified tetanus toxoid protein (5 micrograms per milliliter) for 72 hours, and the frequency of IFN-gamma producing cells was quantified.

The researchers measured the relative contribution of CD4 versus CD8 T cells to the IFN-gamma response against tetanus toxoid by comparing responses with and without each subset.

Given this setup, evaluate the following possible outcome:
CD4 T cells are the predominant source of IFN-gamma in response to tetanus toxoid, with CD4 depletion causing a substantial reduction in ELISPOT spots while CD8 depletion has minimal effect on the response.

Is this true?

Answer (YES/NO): NO